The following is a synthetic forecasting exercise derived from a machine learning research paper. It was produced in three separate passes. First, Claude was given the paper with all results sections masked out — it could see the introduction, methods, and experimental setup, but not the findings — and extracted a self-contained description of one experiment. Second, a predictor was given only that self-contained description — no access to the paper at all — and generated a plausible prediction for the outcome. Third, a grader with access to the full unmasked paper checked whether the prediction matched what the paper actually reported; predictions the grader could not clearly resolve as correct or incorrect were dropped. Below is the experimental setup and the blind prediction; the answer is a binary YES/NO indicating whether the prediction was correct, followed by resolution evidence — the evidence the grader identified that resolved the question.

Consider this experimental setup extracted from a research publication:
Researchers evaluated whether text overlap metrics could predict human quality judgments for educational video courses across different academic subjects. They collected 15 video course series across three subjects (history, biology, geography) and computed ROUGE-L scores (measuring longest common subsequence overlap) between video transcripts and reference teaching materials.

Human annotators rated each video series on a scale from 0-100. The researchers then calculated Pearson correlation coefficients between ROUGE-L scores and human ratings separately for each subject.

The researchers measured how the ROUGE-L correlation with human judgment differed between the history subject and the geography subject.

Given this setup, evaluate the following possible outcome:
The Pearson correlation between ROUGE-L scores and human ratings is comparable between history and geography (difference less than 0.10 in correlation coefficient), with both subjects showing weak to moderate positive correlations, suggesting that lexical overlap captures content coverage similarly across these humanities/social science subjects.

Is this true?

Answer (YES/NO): NO